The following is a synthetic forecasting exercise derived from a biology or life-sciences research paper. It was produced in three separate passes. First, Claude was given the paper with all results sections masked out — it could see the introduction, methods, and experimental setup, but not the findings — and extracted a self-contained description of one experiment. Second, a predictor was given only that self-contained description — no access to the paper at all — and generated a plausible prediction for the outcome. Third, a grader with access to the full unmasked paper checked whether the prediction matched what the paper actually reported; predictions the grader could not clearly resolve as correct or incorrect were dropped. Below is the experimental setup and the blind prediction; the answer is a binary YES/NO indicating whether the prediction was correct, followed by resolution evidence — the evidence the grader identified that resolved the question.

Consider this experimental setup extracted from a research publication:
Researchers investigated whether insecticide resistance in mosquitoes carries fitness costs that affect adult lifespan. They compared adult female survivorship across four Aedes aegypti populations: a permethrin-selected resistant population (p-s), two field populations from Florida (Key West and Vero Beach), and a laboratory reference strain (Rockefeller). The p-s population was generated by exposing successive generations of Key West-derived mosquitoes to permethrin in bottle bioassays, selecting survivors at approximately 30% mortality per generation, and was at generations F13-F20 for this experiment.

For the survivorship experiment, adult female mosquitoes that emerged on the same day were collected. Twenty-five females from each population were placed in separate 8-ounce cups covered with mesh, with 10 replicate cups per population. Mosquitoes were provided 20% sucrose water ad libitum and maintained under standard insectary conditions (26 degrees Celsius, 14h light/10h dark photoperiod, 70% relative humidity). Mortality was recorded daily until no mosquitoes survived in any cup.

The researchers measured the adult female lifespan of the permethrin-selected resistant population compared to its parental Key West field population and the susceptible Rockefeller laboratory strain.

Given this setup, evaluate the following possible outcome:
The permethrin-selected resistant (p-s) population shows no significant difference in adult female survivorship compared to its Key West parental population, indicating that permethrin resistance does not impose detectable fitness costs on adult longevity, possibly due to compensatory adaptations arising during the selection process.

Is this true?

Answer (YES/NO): NO